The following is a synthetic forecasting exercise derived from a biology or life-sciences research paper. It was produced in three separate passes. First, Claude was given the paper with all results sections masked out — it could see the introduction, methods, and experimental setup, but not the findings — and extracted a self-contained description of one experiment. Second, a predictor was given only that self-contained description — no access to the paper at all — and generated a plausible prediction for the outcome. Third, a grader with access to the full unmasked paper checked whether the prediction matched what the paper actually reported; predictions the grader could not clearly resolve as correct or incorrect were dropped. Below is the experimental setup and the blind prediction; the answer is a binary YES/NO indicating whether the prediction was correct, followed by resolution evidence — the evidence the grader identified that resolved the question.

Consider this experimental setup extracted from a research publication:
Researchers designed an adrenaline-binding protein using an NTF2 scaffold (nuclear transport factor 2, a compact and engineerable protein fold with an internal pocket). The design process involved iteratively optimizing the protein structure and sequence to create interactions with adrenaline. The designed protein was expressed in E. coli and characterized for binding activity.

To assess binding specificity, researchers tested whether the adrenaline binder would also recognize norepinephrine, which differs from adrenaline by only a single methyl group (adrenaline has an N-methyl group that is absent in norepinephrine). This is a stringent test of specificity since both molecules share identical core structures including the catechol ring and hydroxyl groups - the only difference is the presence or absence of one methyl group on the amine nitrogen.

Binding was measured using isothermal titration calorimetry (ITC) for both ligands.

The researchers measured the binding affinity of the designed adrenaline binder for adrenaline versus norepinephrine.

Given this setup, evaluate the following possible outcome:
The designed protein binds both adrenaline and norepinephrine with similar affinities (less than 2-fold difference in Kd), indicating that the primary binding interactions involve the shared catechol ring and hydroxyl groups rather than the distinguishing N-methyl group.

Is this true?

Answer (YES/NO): NO